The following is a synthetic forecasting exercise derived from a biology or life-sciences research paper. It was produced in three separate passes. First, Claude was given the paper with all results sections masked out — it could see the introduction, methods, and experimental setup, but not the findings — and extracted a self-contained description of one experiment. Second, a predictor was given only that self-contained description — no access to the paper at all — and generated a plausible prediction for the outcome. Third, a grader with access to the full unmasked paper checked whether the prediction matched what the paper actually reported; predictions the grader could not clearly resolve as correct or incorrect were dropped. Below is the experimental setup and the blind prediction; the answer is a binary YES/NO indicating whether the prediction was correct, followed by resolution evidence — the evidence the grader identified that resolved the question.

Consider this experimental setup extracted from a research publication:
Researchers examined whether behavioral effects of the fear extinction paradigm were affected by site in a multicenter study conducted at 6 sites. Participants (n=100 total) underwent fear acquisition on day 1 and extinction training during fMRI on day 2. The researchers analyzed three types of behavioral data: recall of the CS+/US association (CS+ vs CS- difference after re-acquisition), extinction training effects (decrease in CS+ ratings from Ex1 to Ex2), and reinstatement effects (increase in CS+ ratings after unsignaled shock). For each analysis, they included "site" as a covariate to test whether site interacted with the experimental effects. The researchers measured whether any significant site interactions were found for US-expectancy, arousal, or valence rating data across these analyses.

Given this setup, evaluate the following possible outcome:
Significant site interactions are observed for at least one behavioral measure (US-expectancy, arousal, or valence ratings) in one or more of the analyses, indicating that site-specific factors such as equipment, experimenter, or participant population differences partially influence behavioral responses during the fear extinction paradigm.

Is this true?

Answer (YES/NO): NO